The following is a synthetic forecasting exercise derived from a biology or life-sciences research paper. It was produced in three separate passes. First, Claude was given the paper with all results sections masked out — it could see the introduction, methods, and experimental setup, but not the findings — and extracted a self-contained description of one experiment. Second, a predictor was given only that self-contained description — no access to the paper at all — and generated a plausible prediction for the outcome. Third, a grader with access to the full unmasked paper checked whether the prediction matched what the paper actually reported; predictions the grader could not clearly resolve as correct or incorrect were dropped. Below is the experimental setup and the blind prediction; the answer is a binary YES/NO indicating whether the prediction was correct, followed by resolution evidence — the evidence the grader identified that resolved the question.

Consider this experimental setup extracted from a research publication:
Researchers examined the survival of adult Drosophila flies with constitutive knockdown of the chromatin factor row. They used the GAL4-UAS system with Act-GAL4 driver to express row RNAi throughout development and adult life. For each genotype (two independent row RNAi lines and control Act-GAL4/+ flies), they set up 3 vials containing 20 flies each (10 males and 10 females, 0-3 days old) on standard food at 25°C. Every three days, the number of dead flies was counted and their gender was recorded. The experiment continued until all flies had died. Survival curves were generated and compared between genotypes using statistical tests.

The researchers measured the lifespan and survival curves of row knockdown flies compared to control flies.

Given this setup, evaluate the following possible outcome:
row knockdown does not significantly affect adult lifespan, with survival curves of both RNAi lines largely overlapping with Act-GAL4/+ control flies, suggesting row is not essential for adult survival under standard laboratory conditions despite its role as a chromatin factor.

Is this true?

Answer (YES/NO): NO